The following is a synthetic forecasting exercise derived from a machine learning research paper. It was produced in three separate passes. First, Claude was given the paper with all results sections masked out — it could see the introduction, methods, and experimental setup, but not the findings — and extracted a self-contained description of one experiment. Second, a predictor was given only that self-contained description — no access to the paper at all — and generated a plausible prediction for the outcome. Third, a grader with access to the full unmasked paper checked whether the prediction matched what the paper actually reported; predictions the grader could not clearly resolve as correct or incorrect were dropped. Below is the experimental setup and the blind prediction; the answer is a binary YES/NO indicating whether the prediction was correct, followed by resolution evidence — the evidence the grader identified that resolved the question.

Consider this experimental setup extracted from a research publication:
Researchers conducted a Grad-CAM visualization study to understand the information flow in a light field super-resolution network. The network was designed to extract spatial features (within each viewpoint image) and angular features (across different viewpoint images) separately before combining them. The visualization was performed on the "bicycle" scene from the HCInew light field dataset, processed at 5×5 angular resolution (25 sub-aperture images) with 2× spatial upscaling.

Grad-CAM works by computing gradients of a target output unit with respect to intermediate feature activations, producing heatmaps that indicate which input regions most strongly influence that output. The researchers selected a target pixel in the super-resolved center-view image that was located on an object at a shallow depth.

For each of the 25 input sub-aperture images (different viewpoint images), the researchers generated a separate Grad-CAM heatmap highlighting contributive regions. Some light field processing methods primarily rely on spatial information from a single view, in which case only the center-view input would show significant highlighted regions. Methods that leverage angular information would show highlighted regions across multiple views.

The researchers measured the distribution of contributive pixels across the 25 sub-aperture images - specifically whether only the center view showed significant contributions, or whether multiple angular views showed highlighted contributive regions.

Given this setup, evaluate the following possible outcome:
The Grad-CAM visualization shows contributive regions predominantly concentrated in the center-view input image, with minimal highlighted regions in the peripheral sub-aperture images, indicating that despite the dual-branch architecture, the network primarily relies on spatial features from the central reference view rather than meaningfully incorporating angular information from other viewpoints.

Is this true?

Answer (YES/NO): NO